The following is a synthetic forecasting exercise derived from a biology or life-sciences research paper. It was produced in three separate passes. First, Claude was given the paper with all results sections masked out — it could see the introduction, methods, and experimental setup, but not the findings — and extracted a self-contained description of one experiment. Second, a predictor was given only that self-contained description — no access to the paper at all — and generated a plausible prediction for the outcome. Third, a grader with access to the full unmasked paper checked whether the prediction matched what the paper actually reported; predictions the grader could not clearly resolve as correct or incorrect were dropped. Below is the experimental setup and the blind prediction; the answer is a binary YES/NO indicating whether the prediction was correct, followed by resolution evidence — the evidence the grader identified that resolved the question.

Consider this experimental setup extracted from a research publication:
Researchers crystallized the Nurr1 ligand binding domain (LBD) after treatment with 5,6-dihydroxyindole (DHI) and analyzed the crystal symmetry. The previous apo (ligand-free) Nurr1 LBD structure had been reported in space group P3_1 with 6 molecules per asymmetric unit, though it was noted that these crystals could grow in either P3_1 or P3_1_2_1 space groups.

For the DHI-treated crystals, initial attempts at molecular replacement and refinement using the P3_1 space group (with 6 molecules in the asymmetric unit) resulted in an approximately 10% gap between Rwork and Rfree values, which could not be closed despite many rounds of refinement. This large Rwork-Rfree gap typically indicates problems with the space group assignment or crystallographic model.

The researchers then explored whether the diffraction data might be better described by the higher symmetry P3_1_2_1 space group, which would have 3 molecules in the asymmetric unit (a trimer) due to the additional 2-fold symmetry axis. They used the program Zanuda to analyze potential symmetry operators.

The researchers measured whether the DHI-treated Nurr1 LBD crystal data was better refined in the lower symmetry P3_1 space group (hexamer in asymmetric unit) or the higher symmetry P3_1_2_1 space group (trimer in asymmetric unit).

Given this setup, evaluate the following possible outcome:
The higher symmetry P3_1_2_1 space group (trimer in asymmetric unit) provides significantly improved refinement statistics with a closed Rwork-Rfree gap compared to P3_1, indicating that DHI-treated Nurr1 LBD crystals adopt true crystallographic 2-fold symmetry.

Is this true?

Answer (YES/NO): YES